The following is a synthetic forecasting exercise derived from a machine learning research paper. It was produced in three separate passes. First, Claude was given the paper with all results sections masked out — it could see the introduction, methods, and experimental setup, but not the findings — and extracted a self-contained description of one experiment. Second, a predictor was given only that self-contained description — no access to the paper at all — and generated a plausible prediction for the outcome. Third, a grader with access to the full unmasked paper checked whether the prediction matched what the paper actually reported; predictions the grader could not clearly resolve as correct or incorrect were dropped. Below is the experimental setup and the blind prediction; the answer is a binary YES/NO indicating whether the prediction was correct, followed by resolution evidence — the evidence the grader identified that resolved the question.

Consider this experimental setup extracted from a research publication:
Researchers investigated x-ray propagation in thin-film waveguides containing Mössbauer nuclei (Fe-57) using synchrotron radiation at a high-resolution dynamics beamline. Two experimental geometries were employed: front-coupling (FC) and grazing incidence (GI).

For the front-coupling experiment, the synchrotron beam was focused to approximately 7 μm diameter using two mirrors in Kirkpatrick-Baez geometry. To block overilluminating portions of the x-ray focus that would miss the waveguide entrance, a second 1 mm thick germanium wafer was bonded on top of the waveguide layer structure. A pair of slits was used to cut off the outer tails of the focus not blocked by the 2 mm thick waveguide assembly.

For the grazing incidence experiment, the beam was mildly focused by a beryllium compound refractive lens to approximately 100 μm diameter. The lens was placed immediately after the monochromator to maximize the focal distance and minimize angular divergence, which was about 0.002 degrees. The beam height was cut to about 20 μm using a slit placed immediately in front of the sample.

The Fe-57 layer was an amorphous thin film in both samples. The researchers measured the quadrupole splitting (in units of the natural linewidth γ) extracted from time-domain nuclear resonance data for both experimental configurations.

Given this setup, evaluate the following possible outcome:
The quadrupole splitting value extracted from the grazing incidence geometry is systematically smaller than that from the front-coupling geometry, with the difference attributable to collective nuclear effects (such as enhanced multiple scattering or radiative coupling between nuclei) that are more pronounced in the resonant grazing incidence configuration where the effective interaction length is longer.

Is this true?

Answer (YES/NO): NO